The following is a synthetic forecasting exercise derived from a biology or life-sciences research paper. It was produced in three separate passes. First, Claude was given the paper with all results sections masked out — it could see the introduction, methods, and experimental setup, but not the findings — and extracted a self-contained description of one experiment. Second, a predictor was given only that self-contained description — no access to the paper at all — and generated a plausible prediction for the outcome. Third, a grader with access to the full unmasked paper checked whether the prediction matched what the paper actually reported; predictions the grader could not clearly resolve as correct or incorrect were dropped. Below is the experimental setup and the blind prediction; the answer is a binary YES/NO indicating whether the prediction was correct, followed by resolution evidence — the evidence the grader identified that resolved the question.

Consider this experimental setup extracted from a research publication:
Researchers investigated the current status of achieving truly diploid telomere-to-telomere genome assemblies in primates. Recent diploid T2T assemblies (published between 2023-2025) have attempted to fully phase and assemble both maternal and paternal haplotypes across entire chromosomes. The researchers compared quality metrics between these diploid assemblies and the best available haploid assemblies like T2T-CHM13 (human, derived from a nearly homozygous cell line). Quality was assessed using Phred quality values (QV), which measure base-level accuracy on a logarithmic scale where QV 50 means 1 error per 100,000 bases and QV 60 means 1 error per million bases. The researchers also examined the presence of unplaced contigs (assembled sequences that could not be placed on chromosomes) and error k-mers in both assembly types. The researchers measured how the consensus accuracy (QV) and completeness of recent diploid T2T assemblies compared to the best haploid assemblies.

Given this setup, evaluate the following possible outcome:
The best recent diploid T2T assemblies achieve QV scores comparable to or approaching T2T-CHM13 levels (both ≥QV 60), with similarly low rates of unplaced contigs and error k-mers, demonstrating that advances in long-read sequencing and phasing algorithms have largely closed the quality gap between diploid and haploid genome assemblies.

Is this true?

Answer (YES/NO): NO